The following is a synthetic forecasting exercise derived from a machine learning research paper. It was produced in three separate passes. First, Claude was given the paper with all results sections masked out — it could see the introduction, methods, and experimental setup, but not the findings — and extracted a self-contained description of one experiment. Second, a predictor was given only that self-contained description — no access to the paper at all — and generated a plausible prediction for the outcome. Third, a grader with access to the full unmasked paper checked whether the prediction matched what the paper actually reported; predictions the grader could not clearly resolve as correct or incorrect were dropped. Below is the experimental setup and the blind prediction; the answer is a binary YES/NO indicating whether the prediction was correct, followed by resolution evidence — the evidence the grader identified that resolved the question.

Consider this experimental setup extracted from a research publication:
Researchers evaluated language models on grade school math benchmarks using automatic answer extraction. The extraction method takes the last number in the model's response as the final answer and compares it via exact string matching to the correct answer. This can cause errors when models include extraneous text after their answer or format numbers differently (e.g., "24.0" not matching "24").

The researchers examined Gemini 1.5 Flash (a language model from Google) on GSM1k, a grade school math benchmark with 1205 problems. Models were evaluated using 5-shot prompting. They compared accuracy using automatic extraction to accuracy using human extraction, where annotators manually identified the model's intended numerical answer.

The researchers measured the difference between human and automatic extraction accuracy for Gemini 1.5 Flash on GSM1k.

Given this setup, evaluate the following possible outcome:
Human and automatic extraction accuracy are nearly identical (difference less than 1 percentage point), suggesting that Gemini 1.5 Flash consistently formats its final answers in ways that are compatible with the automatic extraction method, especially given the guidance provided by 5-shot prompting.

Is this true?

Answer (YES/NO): NO